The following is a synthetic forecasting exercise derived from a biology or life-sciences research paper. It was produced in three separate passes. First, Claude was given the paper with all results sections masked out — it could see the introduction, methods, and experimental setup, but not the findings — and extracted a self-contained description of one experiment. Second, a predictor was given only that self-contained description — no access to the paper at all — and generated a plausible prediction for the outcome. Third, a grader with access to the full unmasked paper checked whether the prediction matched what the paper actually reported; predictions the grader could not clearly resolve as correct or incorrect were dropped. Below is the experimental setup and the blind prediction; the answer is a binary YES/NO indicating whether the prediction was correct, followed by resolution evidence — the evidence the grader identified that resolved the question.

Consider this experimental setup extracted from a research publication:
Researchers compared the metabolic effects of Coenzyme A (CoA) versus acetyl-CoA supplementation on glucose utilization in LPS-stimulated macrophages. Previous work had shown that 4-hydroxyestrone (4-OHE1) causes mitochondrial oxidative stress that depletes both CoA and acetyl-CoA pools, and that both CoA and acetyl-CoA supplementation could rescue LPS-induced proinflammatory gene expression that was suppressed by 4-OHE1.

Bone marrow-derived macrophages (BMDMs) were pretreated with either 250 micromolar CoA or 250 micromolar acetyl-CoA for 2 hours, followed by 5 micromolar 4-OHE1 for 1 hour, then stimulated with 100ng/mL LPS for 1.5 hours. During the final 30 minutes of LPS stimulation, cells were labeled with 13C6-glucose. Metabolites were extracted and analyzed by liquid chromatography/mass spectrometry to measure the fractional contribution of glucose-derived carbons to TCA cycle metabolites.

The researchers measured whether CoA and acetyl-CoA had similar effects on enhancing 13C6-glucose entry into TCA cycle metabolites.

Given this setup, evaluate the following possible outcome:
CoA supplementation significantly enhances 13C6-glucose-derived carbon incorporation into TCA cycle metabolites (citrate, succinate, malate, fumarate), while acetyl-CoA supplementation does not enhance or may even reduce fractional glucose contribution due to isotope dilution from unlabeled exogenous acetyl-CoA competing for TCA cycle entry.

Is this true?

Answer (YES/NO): NO